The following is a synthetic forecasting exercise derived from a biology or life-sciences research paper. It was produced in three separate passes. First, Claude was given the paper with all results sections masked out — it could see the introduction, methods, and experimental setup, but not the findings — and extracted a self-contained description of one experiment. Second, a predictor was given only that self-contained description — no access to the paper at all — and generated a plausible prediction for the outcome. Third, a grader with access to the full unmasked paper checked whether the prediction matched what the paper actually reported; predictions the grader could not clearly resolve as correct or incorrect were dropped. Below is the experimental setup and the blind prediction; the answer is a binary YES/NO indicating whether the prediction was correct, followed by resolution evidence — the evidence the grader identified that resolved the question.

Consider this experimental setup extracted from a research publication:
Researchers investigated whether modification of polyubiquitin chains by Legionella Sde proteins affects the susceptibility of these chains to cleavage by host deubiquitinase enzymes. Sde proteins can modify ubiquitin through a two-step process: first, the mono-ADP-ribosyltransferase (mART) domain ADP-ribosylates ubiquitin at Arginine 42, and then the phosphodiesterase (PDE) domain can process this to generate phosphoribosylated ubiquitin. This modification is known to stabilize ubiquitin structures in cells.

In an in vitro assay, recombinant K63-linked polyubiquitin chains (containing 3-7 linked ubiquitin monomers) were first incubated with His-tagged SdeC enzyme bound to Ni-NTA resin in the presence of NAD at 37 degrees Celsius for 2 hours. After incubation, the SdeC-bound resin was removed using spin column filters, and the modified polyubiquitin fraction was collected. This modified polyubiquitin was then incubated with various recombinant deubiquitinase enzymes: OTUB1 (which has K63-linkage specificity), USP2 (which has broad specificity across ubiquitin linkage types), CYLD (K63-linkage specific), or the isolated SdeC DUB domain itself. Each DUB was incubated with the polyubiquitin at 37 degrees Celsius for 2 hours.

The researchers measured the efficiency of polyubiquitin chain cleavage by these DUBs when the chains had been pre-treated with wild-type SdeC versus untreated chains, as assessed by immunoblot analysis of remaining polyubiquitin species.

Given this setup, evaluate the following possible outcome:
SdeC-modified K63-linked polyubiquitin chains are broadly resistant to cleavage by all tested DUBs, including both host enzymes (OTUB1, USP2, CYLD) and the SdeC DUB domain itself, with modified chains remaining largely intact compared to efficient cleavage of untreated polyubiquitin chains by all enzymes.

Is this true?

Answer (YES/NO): YES